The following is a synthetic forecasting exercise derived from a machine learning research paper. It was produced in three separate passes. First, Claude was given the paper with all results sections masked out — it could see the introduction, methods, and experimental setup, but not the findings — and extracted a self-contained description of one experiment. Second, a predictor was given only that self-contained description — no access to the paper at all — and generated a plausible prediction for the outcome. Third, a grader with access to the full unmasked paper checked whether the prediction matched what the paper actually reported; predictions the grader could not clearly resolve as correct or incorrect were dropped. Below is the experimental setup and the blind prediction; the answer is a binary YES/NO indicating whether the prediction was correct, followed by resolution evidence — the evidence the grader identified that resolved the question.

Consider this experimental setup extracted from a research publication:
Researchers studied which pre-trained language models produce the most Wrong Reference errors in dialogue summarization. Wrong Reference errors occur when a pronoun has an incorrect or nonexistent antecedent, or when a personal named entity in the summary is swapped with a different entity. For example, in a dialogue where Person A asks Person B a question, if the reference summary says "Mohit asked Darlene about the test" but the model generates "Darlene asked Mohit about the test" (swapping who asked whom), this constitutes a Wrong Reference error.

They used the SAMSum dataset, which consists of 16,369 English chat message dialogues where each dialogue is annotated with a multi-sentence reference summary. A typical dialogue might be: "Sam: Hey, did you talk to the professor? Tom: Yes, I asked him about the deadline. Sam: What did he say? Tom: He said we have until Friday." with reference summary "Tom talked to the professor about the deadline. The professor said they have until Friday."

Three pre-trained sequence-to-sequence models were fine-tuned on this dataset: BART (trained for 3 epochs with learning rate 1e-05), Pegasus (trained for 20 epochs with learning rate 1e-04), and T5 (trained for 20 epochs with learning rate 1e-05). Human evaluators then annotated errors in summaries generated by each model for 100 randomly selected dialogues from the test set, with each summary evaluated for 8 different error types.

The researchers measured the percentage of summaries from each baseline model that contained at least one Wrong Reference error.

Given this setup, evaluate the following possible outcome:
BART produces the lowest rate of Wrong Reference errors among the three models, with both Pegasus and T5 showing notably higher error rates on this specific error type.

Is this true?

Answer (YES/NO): NO